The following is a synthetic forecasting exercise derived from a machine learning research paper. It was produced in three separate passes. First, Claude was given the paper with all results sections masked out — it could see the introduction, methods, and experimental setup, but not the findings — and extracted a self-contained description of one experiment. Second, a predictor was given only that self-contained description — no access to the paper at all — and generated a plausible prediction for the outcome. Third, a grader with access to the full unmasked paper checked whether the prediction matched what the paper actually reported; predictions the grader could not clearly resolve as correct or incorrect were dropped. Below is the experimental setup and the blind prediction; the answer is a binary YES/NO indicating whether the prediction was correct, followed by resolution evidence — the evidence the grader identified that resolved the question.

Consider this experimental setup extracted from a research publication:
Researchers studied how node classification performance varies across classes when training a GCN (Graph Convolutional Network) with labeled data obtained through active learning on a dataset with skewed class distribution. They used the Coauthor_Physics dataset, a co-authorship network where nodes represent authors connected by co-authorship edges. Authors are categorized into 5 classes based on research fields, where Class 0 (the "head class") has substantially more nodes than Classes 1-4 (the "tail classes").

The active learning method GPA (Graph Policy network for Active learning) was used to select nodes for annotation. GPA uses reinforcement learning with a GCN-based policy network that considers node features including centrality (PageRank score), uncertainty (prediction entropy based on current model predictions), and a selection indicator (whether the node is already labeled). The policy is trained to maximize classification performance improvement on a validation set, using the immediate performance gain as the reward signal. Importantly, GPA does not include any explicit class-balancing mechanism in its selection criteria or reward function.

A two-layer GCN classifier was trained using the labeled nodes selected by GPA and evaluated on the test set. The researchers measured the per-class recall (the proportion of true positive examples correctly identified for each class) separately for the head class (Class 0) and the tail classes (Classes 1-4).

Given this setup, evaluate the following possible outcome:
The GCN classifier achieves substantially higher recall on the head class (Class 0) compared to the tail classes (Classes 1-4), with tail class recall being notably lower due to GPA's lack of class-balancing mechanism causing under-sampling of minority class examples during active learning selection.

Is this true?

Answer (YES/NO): YES